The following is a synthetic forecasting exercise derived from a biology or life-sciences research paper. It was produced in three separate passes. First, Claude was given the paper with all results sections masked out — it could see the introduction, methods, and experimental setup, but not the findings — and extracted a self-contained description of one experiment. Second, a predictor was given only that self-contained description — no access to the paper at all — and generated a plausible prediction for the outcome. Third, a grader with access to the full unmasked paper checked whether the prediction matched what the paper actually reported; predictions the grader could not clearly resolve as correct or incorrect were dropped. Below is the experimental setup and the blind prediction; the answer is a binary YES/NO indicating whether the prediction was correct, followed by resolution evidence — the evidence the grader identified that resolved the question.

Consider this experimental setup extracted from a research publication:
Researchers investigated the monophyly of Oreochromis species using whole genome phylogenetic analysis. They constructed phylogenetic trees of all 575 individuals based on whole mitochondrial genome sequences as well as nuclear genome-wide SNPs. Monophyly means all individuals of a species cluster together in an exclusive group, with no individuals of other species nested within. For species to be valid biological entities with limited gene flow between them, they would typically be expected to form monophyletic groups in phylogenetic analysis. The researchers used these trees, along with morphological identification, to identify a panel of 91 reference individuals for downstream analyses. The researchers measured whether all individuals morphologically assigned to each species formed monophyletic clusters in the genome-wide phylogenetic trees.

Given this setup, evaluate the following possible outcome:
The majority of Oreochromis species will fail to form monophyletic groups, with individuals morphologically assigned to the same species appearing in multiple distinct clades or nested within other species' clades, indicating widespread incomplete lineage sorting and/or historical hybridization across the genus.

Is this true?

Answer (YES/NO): NO